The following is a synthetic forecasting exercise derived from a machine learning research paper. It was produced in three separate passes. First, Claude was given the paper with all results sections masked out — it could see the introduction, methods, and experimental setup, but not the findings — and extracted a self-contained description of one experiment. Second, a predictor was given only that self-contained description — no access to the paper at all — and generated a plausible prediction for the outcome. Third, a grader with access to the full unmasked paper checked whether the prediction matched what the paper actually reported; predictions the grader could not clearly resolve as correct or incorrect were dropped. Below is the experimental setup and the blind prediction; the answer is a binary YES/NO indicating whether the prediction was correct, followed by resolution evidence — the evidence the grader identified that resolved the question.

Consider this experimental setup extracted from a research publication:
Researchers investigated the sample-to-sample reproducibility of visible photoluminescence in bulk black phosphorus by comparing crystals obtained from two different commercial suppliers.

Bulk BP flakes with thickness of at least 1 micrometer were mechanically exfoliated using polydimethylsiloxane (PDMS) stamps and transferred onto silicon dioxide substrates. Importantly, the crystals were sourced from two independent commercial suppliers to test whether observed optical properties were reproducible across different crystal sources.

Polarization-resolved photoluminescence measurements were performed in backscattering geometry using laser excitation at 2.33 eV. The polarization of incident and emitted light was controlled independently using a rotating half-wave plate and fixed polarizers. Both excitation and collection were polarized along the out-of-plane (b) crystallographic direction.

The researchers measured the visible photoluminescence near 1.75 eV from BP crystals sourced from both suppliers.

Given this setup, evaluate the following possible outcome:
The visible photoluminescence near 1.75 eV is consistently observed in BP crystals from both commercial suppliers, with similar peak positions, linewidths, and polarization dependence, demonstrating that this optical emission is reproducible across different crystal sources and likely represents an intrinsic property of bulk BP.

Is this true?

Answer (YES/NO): YES